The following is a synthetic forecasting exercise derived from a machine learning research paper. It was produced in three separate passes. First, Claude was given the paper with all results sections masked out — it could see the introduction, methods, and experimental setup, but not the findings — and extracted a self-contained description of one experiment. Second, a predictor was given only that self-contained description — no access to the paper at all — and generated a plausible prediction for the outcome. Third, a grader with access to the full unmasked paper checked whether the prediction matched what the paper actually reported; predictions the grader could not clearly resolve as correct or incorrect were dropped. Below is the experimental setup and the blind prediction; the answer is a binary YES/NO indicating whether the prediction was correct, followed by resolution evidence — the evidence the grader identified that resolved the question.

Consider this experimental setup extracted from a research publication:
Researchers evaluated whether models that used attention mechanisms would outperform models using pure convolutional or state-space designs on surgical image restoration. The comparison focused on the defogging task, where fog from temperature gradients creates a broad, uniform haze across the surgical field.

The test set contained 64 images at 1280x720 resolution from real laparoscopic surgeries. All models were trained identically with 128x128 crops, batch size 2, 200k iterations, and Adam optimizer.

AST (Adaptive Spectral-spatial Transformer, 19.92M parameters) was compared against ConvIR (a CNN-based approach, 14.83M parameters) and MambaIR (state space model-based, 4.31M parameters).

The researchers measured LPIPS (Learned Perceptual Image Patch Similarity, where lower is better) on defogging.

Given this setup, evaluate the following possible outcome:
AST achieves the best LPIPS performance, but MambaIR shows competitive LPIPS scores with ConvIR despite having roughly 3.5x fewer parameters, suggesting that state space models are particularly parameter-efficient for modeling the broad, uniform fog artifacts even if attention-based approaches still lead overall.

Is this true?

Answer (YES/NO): NO